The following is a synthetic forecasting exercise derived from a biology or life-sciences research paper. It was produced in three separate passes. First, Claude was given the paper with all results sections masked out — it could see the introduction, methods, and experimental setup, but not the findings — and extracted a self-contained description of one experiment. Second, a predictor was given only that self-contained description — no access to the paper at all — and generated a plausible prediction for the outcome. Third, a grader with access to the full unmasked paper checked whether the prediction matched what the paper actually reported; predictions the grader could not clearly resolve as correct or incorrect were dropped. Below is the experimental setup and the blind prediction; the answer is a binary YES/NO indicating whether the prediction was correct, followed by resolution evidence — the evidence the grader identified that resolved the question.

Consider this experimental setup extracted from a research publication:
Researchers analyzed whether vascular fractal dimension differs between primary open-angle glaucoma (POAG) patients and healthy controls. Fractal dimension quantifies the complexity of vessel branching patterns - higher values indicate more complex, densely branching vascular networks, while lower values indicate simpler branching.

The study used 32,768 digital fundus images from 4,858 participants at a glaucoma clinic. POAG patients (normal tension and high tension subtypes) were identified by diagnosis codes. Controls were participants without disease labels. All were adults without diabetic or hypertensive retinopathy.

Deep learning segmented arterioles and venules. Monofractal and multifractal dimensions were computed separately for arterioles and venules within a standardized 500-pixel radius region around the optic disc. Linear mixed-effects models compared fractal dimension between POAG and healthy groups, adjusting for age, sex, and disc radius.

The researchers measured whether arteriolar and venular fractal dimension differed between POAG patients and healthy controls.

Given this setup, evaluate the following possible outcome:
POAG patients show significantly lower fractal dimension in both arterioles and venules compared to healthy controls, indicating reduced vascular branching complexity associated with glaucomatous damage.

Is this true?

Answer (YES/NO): YES